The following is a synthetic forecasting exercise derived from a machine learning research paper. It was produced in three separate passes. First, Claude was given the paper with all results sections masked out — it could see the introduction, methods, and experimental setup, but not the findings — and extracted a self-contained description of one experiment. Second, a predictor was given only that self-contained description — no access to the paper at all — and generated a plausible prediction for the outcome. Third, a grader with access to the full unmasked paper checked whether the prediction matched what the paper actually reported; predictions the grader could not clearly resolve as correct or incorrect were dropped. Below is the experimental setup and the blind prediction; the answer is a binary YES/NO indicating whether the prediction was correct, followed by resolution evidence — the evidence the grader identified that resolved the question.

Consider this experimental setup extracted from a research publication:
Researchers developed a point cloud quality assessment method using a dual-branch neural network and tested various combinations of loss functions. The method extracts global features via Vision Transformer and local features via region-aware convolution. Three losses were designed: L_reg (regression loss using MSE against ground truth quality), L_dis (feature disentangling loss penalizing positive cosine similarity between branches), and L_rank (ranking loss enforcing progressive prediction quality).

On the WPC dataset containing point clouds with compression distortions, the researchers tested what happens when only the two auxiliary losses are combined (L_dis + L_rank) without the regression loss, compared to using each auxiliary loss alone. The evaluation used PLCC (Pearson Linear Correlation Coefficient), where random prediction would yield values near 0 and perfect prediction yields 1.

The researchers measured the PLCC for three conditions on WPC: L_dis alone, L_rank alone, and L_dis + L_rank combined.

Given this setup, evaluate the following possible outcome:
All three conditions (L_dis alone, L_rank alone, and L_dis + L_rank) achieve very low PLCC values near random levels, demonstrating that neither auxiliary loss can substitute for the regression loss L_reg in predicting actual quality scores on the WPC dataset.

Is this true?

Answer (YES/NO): NO